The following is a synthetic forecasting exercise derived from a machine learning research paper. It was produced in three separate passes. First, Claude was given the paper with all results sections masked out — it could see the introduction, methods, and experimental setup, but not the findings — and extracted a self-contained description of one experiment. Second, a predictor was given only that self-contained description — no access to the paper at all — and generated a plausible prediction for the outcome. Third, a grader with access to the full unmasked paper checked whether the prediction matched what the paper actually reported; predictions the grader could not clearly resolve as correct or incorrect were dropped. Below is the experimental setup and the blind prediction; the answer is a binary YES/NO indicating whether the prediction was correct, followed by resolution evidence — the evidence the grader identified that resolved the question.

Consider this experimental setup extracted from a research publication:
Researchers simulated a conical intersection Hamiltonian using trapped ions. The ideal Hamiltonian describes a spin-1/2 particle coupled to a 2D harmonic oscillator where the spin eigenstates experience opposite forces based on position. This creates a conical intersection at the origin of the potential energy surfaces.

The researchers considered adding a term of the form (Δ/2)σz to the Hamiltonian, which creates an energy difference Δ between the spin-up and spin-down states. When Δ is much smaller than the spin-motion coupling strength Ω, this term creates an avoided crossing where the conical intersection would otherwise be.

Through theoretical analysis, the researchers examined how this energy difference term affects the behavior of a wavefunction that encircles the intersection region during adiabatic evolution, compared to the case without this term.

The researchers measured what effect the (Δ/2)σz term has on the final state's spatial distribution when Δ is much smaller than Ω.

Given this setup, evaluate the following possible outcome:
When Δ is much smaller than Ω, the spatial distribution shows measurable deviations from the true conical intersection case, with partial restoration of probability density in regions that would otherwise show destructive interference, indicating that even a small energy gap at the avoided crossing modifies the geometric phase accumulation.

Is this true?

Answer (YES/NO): NO